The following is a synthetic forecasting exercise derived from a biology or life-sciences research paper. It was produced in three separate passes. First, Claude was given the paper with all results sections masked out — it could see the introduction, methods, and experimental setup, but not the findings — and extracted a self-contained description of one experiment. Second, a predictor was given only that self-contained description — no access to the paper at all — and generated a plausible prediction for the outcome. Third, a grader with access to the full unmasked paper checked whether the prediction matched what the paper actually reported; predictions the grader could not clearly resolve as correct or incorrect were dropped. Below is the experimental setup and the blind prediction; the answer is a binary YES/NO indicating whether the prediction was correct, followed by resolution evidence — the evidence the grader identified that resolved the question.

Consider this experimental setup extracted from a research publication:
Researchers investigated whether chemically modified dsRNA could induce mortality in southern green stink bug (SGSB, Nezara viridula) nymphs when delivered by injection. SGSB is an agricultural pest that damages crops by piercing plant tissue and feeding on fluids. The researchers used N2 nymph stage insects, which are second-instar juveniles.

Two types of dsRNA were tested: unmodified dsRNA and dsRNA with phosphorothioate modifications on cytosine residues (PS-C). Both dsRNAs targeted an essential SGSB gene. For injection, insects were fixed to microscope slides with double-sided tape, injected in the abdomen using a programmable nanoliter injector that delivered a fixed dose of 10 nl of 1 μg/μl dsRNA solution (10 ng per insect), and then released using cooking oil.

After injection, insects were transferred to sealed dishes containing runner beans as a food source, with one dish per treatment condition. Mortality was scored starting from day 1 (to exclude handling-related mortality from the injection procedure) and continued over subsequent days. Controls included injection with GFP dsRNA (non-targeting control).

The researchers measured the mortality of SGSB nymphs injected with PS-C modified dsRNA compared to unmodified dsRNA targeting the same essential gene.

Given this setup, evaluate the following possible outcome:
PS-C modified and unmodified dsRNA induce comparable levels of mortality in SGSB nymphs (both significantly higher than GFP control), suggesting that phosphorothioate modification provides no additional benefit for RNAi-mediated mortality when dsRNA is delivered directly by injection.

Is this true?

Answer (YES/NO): YES